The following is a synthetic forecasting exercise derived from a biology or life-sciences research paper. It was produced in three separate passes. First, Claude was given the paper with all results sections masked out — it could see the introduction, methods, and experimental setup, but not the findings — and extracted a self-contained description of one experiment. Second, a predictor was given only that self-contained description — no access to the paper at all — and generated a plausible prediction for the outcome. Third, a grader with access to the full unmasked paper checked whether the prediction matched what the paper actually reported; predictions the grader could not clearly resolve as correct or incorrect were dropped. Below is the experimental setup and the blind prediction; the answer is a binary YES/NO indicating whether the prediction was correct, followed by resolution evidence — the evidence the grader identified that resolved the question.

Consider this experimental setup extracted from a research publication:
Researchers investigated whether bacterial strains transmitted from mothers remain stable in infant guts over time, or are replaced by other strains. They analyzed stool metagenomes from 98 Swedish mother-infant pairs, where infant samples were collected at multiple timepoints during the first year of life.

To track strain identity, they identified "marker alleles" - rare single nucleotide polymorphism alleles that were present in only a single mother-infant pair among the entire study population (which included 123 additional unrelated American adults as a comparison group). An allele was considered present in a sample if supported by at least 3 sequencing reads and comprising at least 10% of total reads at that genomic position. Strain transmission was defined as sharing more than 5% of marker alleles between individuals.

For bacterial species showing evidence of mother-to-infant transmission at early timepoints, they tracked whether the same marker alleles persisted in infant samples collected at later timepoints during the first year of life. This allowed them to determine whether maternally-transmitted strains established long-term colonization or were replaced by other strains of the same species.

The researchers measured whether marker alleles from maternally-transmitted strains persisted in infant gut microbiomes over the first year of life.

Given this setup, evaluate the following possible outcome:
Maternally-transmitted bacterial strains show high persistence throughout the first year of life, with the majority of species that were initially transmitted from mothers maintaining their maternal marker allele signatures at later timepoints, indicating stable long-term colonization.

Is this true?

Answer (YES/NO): YES